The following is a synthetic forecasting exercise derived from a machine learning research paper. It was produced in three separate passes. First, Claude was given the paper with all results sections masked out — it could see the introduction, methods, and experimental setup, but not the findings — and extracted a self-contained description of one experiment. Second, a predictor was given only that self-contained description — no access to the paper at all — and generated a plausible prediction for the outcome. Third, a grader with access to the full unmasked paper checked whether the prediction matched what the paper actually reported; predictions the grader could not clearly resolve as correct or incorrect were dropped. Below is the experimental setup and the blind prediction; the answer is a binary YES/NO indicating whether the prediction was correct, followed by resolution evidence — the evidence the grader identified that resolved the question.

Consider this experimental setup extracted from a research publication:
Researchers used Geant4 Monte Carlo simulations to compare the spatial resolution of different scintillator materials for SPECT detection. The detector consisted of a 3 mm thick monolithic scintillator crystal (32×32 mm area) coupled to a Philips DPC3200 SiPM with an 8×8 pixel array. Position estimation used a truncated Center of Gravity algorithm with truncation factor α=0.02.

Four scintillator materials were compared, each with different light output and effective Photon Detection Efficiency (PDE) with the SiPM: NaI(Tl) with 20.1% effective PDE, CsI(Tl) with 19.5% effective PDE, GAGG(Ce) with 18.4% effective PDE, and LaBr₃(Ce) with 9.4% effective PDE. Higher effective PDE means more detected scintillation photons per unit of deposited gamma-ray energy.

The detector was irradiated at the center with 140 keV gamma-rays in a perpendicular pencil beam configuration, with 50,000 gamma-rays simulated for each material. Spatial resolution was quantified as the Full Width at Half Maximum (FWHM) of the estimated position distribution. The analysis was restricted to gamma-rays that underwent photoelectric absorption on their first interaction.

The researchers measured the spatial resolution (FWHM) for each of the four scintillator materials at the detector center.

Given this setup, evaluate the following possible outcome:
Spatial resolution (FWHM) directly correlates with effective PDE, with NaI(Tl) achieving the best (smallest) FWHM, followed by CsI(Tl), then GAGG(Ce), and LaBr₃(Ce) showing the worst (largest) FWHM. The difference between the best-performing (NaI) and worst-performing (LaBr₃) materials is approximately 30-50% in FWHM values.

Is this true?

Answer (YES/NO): NO